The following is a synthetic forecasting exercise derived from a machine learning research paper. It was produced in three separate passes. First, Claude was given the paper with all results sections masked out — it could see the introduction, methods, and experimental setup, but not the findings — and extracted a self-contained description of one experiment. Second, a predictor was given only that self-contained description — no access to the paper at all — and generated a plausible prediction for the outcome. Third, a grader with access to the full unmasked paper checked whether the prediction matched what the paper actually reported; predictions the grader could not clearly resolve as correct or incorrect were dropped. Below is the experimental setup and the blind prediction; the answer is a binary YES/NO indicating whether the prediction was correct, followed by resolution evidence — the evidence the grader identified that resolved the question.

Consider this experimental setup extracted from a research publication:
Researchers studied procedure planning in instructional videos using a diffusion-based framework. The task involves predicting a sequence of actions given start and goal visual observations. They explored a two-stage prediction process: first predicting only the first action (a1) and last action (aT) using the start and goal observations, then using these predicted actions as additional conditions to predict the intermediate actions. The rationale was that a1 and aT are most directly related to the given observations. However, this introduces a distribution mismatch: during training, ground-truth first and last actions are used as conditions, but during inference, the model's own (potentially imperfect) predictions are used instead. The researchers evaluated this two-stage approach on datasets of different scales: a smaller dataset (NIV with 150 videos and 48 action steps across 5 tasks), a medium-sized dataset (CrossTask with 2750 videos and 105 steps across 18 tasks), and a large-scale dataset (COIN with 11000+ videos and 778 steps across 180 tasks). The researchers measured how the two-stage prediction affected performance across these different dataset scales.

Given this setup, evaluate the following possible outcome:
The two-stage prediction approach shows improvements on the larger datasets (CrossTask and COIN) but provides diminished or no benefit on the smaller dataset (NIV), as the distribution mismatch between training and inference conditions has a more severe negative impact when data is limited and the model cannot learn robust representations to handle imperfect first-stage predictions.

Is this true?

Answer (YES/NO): NO